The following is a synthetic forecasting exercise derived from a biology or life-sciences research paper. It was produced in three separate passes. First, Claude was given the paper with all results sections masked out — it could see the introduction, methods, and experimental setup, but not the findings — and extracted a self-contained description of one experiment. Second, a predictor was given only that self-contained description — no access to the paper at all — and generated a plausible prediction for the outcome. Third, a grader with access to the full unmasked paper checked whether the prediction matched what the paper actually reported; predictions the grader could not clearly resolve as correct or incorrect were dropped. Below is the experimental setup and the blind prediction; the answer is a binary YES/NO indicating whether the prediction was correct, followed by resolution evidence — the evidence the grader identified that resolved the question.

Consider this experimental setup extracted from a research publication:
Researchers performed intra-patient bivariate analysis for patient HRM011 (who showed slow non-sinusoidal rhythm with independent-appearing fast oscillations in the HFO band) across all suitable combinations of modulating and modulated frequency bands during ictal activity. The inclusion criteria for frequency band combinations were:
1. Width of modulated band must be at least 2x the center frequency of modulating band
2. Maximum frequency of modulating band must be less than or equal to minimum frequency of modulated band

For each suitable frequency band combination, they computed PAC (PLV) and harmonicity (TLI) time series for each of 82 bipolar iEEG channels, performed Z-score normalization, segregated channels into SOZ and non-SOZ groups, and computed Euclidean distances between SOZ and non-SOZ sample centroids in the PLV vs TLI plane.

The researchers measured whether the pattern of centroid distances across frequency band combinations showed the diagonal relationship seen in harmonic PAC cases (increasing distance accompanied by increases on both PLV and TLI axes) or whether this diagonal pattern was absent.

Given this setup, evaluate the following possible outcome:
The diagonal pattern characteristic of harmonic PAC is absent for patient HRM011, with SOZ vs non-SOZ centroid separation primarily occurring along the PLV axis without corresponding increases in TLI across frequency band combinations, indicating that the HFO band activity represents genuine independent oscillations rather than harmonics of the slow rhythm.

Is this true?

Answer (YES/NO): YES